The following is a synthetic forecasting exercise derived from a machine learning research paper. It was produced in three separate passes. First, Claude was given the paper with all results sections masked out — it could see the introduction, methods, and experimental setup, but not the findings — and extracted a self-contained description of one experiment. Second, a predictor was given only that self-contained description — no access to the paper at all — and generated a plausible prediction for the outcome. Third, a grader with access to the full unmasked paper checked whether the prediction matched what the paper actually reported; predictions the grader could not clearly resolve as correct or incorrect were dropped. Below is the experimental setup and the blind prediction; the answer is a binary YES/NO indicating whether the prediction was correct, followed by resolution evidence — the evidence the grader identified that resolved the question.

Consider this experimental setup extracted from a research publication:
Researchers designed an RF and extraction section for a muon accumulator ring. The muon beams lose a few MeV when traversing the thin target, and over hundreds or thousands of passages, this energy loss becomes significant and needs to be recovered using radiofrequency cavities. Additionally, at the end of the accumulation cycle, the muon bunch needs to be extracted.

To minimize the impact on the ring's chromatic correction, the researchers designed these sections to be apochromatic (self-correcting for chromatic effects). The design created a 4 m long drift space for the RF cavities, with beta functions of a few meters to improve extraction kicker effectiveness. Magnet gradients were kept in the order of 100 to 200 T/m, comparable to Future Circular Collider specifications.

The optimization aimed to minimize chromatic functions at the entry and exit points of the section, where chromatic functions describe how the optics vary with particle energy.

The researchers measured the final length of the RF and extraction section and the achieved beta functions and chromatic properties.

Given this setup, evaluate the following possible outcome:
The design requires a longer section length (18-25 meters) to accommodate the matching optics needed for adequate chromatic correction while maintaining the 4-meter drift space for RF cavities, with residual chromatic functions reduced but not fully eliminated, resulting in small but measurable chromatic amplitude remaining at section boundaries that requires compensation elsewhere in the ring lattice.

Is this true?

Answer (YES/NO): NO